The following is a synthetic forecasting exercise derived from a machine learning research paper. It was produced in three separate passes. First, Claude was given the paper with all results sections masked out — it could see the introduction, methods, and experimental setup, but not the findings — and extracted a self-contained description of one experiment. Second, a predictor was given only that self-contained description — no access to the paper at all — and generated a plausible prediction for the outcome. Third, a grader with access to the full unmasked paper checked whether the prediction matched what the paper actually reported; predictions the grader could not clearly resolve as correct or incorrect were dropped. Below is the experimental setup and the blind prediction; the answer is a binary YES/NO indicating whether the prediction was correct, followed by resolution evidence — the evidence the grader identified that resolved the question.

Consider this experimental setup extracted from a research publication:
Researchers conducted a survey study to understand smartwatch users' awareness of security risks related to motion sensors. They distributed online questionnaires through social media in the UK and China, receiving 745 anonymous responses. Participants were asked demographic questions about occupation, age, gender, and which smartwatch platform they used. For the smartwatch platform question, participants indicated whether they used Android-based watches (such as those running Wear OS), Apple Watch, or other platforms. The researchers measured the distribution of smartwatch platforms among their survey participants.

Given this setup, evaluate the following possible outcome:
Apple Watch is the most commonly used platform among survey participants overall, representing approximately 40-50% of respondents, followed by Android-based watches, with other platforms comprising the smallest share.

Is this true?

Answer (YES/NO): NO